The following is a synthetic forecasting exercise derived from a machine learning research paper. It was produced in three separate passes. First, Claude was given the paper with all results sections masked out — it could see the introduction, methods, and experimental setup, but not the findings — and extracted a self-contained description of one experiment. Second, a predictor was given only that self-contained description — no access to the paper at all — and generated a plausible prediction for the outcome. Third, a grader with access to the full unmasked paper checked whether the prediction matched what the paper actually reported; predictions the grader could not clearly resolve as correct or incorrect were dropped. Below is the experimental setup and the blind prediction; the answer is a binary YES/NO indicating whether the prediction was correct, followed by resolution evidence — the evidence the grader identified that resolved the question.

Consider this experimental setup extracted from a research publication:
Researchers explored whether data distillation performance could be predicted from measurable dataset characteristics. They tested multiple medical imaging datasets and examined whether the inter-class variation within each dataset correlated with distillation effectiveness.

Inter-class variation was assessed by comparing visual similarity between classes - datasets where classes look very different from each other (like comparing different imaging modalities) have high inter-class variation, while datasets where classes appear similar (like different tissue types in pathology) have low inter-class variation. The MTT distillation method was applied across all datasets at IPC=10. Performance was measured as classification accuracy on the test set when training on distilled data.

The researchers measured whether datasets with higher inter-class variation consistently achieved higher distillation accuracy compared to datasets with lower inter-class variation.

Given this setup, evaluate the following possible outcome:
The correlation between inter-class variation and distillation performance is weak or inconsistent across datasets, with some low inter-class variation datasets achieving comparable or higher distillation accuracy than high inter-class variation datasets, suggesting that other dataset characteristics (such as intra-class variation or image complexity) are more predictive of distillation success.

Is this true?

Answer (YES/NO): NO